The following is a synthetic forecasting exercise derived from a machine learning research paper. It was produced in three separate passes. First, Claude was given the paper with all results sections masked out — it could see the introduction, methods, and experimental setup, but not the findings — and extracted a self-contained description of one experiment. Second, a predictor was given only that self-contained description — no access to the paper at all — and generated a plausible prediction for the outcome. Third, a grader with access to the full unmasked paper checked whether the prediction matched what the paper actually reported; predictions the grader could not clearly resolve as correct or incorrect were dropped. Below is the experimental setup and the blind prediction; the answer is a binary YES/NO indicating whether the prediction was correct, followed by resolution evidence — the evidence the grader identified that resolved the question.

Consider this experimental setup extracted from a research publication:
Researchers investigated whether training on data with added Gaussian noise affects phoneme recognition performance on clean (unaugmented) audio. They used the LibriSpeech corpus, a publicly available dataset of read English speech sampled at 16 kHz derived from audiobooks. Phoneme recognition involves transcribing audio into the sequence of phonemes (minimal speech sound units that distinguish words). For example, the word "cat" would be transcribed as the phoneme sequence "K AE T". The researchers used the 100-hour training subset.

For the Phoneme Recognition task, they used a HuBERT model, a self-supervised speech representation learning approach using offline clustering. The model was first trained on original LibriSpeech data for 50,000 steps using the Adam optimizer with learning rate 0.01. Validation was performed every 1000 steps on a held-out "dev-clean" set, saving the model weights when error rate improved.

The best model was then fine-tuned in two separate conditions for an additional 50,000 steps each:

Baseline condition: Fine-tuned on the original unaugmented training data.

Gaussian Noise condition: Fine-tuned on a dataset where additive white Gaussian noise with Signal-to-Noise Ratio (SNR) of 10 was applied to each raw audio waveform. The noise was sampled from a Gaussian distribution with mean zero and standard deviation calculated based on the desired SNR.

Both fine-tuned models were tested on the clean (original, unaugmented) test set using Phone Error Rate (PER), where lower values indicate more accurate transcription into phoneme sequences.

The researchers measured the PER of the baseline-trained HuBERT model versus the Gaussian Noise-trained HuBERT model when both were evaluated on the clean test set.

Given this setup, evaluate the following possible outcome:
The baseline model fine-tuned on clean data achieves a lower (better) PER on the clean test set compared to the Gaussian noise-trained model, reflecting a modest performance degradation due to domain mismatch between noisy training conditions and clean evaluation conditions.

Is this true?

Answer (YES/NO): NO